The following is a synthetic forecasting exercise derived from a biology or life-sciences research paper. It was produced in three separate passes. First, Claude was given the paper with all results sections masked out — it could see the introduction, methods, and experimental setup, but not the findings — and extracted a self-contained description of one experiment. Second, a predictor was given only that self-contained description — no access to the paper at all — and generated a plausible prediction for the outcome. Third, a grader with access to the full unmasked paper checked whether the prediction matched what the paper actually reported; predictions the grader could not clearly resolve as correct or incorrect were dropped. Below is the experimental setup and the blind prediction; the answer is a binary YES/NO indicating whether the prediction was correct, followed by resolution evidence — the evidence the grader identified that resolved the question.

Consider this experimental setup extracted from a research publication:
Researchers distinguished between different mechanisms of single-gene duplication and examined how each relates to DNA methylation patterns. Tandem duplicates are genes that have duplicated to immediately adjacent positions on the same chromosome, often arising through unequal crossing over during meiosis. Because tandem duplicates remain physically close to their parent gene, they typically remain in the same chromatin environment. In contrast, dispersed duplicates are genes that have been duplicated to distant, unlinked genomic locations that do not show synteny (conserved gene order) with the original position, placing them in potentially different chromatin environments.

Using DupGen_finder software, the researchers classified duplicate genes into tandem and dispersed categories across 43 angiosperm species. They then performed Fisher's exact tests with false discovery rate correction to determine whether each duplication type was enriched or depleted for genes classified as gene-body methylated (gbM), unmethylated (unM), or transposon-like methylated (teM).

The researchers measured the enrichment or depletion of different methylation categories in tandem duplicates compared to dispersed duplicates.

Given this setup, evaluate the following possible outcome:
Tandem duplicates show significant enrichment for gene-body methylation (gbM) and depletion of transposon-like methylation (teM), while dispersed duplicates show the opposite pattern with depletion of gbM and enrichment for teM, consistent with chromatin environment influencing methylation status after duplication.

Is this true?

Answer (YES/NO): NO